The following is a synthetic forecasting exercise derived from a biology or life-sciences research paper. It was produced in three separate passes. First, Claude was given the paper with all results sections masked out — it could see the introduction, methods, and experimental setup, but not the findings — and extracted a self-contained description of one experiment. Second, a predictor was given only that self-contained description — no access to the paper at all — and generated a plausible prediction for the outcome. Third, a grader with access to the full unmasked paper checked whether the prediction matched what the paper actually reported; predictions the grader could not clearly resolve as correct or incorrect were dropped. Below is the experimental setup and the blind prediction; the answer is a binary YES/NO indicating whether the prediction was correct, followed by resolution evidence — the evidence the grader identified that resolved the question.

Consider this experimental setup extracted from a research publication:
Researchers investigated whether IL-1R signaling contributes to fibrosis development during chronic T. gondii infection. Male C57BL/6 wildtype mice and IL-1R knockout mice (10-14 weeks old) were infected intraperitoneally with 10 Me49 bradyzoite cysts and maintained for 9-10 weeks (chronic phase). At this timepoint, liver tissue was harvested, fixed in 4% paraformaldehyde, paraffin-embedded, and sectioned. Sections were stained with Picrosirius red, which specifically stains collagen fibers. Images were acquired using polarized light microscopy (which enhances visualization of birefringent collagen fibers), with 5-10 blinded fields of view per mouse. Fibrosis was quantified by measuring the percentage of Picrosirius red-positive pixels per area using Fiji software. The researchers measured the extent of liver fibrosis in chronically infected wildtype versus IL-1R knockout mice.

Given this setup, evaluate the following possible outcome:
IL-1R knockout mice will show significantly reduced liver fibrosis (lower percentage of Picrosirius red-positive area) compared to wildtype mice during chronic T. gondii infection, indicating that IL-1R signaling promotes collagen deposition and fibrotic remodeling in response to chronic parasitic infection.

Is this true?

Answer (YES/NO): YES